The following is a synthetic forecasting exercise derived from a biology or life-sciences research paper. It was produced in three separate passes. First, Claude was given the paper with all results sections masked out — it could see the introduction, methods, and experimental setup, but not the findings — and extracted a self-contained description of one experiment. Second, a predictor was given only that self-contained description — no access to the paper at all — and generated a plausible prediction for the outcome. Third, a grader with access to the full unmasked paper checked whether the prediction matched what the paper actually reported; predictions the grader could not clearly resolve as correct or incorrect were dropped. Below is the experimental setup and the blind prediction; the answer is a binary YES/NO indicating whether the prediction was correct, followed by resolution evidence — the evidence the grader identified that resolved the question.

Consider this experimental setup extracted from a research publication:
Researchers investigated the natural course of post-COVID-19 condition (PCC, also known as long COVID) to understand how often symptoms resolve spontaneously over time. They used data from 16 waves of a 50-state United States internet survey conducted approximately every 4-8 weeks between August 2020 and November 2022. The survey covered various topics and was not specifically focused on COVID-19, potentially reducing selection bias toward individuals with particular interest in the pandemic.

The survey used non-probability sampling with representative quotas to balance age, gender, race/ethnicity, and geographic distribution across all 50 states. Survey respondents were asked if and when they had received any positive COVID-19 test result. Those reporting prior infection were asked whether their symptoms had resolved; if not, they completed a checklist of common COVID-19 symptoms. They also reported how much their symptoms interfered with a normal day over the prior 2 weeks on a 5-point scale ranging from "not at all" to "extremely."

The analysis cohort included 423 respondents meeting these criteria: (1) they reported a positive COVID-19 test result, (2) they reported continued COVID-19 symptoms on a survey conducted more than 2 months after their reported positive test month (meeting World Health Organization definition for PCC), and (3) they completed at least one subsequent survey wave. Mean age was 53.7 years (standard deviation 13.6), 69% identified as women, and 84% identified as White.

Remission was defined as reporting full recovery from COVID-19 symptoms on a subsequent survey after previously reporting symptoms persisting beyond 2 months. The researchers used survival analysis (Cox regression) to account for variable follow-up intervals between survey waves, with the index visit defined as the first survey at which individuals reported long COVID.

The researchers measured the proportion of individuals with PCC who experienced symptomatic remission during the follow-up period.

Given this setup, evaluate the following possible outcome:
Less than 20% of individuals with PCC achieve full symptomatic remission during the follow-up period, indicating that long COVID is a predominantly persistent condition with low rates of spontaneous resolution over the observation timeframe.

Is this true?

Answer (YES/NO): NO